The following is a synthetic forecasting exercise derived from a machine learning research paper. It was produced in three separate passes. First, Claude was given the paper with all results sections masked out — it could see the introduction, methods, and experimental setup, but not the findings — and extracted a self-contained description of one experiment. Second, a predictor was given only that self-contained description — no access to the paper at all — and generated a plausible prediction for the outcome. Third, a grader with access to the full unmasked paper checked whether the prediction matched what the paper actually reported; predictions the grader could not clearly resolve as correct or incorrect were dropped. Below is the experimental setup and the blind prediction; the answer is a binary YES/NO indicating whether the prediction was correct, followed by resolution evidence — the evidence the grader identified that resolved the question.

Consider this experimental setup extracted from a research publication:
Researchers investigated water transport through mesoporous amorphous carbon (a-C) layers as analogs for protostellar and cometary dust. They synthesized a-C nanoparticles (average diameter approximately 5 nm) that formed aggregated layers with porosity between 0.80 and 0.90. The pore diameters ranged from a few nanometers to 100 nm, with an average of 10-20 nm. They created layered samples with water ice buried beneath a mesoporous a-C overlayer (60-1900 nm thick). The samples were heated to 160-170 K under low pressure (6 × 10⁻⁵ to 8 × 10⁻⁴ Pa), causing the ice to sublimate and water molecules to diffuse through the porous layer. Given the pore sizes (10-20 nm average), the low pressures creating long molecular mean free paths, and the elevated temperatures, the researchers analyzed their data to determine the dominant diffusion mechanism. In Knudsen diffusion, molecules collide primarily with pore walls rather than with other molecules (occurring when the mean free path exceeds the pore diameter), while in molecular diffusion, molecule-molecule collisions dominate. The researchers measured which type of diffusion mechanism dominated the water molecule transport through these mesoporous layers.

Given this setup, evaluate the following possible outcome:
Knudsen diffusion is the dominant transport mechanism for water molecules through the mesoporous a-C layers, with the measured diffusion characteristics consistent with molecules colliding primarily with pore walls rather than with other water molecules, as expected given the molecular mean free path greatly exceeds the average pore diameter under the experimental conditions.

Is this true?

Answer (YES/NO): YES